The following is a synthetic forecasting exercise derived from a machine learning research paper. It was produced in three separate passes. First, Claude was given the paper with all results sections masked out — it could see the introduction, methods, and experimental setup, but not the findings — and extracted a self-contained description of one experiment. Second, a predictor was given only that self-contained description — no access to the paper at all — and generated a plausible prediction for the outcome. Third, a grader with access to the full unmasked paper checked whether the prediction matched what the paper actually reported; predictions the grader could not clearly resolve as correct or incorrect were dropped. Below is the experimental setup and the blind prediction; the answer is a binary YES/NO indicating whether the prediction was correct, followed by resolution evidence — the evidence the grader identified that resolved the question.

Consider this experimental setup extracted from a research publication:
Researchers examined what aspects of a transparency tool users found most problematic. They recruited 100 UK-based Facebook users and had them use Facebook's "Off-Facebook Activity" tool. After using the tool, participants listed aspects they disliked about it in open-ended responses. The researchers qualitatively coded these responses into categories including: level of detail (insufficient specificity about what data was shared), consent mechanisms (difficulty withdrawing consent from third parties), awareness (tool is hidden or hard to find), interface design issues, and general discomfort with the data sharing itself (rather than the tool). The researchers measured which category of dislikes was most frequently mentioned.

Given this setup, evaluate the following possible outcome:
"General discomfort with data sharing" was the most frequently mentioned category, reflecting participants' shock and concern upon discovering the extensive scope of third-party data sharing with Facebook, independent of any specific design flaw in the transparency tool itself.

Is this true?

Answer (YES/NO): NO